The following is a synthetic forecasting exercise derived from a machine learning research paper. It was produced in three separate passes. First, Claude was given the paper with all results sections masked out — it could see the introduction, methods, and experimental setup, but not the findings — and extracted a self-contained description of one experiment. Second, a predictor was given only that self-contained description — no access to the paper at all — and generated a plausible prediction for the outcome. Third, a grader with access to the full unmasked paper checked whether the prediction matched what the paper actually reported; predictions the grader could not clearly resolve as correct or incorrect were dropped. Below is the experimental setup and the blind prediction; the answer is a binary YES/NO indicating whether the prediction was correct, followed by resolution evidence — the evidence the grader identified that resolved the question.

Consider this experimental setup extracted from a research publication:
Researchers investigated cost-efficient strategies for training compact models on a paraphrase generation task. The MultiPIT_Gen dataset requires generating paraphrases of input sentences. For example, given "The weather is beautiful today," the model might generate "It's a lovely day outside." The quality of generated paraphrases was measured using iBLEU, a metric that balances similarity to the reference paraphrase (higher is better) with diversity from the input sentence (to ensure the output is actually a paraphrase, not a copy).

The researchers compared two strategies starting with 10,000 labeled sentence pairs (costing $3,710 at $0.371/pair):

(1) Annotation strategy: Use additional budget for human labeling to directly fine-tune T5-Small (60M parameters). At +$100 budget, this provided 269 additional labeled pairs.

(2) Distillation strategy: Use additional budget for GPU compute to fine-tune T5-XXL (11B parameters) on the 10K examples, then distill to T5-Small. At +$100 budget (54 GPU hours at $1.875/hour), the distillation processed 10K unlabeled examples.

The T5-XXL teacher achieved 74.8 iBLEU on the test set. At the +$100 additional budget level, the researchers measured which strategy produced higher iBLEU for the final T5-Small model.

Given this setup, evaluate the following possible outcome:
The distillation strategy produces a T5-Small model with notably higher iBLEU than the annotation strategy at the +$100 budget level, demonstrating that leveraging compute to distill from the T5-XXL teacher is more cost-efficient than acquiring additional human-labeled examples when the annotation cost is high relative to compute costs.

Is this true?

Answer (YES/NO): NO